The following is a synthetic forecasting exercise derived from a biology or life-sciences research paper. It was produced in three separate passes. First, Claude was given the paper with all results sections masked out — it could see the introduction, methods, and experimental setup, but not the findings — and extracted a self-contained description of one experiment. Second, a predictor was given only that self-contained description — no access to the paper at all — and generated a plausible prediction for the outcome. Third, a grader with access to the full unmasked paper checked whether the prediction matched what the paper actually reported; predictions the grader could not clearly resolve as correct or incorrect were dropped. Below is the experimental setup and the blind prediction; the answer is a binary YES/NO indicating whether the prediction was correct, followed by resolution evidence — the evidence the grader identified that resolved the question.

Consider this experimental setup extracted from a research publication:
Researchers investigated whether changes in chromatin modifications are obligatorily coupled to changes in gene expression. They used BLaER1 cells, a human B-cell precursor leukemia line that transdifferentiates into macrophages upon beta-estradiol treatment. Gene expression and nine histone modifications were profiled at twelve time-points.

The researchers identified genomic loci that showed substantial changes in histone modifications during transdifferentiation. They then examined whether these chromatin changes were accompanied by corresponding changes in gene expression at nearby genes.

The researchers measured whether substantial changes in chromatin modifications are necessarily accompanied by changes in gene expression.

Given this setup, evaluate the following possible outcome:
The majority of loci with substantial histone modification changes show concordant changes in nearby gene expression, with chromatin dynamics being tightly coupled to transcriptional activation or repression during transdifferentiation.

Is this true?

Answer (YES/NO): NO